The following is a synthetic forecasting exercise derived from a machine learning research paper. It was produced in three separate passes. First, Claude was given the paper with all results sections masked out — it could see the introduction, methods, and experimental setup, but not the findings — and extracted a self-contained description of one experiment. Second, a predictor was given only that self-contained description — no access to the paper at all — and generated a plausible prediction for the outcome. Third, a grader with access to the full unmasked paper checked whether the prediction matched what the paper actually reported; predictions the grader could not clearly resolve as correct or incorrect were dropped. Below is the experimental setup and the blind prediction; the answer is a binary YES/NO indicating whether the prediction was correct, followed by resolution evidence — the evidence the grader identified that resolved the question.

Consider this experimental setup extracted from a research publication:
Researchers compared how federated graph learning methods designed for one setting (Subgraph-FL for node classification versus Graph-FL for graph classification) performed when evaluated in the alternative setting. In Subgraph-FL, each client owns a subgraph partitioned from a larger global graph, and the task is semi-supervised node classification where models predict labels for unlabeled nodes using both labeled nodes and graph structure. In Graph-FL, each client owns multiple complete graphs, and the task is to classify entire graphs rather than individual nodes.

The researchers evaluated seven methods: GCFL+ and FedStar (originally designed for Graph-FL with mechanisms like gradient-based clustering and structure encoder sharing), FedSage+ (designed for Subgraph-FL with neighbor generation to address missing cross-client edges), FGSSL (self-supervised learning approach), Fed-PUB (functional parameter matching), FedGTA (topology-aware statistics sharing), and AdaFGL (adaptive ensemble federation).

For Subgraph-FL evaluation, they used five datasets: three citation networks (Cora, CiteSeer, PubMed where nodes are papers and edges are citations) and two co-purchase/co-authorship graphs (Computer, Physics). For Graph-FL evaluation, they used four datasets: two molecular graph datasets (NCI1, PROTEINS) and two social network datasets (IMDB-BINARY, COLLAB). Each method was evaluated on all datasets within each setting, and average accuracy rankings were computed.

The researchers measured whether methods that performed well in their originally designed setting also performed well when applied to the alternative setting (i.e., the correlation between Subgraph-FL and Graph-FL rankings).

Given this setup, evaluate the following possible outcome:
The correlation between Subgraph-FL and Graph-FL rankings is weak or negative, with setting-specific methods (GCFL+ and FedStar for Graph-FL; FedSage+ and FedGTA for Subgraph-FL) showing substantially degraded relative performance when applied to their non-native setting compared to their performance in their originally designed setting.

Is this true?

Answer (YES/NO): YES